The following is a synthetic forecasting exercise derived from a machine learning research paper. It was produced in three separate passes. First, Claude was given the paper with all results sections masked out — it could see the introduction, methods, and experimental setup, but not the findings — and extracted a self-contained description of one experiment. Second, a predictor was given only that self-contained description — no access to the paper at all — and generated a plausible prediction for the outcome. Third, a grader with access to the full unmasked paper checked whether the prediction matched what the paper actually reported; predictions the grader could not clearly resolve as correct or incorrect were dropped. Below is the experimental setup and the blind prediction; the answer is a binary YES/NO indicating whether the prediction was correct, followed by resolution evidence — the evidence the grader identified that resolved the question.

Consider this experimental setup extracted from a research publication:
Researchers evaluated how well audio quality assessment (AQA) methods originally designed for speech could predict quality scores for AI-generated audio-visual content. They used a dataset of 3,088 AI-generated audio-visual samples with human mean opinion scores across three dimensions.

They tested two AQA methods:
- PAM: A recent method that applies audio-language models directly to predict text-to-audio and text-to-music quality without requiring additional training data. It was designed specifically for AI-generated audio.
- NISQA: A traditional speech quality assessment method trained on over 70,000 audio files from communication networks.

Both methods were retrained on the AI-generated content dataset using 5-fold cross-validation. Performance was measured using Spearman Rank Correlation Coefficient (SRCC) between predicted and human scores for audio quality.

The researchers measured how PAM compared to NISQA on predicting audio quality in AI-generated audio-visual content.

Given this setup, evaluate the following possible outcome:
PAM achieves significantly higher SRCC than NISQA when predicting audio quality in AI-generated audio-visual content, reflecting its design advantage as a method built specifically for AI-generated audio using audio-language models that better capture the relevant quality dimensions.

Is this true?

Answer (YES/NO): NO